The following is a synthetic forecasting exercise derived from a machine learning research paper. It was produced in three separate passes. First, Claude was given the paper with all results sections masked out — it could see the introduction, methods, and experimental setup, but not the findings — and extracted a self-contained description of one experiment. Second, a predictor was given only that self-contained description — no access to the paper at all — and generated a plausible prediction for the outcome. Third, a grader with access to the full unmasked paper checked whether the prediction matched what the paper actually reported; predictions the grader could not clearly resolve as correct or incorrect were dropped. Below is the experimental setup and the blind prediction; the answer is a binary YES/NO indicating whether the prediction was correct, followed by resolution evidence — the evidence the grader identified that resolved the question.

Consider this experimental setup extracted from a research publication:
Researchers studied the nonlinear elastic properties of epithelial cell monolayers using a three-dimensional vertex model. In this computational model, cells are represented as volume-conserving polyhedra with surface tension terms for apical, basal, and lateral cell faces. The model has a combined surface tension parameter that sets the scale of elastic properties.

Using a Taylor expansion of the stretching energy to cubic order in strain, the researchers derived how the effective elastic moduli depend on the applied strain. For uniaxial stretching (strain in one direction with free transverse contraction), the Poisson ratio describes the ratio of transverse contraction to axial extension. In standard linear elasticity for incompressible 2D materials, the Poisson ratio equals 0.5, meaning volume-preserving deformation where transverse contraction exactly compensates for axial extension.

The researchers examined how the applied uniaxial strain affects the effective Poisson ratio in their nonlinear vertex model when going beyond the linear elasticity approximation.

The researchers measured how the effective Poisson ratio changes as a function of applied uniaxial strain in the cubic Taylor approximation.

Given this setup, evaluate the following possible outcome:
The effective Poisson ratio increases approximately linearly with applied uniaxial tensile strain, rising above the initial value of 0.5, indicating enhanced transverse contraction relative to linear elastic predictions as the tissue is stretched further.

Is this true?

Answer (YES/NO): NO